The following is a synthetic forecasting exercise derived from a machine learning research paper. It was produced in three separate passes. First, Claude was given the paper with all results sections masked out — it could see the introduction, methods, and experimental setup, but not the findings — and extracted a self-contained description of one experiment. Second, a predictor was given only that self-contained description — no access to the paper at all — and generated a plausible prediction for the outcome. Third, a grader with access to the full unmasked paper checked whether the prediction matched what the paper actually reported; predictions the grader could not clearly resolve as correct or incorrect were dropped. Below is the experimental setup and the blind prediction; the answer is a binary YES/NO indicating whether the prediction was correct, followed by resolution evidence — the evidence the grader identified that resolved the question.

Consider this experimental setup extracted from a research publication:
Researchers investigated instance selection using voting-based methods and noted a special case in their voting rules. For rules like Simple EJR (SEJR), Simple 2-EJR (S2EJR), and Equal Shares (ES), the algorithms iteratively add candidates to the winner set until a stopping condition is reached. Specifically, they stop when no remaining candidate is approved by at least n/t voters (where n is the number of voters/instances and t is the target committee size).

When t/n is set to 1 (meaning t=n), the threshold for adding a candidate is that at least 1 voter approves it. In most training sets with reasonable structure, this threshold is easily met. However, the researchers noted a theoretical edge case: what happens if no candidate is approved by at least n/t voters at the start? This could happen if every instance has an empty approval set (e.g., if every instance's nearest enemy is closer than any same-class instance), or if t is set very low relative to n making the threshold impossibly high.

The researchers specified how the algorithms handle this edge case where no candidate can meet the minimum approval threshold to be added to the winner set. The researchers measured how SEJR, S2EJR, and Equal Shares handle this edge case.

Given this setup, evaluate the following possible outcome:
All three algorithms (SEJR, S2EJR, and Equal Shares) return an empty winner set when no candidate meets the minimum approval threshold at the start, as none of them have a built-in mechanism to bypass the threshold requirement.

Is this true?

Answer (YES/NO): NO